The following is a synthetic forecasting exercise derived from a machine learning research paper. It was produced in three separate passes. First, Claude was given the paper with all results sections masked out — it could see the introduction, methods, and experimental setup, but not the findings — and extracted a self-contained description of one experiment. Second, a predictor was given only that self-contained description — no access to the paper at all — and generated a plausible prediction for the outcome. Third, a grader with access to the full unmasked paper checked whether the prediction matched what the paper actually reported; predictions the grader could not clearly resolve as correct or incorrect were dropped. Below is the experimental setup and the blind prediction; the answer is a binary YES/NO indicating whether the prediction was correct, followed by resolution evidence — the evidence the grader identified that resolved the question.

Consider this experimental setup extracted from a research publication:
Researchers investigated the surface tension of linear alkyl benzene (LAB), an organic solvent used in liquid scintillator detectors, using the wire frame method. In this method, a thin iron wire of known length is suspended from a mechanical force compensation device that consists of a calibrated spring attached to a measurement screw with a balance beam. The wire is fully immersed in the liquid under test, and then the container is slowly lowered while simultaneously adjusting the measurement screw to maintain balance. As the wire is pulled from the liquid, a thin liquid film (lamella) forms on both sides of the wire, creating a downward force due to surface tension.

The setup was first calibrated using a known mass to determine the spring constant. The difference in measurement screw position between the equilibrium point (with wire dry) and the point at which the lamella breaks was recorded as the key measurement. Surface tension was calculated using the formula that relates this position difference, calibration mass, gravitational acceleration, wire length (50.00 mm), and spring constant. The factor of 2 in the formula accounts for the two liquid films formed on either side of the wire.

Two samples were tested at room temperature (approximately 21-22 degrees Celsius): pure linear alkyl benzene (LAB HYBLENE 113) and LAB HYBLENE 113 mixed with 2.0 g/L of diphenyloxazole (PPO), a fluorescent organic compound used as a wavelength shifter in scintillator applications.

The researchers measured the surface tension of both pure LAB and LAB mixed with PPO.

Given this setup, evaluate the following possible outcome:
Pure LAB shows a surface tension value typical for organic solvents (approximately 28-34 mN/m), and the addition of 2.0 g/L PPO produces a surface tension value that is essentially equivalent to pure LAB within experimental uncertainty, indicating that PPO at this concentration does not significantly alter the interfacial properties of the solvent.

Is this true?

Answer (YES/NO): YES